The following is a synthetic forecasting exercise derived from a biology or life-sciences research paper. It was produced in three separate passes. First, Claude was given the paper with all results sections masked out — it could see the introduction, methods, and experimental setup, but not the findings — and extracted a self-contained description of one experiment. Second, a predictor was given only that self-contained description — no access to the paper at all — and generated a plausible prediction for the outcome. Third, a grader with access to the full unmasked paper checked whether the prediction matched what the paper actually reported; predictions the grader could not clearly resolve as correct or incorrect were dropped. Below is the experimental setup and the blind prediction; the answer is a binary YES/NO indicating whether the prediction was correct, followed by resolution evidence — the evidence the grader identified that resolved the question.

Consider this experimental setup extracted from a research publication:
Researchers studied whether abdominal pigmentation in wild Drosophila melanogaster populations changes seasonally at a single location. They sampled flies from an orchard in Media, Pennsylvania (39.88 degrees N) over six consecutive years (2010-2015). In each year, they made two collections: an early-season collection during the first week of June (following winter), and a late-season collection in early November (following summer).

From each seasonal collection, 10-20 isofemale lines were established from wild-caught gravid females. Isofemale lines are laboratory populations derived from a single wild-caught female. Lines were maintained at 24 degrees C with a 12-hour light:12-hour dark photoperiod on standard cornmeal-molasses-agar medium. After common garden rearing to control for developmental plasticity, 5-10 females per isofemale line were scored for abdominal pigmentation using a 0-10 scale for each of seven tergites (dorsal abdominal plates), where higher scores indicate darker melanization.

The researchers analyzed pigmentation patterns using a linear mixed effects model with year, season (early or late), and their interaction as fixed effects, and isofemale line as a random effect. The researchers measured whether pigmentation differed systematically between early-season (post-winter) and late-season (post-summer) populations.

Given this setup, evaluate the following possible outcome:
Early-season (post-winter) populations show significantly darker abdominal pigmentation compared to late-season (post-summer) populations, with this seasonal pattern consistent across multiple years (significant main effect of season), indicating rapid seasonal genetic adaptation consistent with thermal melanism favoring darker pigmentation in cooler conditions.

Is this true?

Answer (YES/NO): YES